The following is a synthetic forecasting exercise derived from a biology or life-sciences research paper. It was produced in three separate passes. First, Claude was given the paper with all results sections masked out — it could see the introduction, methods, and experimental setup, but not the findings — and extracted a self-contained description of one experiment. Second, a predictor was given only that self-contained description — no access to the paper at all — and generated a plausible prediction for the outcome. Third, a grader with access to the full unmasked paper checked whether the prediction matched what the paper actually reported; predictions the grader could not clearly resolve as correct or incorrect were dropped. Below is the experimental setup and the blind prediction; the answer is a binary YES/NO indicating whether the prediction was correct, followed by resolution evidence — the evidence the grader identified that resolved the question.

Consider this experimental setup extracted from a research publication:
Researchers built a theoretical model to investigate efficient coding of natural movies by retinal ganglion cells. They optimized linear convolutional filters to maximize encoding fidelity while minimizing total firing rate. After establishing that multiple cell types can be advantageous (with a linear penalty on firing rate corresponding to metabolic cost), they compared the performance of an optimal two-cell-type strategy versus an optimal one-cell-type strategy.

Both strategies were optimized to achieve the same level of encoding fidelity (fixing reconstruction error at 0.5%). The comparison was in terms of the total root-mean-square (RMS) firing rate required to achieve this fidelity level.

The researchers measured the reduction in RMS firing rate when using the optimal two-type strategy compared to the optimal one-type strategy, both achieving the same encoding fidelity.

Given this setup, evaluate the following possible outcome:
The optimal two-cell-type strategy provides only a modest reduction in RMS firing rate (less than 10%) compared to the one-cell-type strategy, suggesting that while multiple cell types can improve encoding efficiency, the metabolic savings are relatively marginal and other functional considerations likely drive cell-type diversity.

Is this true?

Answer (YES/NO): NO